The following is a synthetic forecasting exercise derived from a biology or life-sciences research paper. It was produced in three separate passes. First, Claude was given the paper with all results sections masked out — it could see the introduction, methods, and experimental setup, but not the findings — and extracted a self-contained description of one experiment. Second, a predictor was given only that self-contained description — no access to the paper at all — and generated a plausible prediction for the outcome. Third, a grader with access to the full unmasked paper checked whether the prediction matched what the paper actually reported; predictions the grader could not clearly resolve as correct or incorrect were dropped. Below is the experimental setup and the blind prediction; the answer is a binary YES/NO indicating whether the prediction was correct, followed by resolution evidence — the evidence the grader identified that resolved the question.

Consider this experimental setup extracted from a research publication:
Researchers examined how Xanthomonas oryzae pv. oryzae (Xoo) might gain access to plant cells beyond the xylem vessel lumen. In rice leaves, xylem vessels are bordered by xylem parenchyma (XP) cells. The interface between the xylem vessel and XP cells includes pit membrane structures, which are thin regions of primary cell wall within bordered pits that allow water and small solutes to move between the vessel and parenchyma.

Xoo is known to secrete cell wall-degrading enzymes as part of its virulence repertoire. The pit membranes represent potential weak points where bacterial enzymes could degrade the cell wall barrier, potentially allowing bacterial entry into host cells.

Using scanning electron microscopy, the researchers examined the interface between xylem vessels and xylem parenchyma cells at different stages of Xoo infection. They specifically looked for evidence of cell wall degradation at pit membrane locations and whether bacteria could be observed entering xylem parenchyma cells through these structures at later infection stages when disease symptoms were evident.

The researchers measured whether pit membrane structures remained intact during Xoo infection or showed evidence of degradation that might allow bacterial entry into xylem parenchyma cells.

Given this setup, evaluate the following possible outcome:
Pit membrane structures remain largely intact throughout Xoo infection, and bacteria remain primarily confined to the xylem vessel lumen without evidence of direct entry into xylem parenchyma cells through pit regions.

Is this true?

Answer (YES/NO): NO